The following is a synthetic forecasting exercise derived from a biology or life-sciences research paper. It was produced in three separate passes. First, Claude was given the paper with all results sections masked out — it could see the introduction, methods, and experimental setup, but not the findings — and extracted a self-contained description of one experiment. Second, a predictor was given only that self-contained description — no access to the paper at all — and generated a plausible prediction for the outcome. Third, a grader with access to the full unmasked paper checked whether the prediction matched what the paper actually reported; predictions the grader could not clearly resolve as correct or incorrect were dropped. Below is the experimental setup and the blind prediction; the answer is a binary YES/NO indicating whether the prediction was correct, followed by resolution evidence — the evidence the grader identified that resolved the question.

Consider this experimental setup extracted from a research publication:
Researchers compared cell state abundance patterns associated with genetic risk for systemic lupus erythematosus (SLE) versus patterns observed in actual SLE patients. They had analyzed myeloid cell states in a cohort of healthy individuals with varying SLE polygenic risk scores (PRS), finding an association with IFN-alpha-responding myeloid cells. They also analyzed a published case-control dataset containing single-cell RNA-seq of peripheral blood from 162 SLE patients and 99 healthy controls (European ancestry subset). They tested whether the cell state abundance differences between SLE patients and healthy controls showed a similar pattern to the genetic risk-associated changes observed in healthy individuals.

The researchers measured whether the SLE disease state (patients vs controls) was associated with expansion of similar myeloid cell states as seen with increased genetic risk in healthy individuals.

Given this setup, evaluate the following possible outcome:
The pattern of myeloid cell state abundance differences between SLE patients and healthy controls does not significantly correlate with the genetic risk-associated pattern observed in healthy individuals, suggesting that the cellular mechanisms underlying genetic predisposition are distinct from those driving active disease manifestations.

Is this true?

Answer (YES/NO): NO